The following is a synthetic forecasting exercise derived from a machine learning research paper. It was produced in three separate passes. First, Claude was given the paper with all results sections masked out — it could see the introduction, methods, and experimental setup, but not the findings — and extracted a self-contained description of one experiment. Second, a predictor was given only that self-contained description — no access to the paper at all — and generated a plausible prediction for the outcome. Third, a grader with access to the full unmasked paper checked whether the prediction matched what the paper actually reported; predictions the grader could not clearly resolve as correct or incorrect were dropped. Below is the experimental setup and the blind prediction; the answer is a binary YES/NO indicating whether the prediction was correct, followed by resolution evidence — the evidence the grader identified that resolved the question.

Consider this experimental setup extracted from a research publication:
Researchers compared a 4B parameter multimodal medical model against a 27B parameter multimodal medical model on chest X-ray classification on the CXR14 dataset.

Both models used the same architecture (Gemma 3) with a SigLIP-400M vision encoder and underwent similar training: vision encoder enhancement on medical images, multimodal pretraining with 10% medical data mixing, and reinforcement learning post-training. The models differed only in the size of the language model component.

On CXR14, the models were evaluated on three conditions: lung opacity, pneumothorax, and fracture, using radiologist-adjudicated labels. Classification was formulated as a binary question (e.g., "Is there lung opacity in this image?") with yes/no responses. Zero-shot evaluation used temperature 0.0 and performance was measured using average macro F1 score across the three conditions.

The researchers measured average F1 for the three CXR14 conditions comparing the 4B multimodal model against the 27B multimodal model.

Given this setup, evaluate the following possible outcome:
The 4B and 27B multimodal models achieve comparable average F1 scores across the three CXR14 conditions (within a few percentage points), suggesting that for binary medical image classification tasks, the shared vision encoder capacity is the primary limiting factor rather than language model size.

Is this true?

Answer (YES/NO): NO